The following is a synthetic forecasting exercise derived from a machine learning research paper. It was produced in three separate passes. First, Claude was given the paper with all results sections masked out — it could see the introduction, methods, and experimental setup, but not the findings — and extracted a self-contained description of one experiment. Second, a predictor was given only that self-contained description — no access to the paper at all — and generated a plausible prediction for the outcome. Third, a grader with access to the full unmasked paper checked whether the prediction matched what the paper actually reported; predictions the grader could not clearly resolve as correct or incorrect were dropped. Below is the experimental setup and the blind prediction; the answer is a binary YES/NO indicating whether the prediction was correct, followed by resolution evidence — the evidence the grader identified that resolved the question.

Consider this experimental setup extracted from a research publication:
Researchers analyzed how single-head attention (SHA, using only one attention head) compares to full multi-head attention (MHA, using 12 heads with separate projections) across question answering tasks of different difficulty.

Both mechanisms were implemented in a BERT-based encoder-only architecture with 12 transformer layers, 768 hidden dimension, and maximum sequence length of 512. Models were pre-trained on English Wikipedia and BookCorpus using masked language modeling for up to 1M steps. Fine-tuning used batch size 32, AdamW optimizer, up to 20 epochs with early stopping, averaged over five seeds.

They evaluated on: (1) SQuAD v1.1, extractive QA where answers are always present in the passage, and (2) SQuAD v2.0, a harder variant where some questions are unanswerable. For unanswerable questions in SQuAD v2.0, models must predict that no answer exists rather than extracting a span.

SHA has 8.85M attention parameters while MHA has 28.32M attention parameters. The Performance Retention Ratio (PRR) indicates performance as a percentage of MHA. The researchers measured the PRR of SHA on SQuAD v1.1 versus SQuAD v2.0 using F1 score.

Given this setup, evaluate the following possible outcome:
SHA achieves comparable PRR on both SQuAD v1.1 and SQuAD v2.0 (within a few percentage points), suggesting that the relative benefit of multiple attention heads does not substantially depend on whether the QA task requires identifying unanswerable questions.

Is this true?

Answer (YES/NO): NO